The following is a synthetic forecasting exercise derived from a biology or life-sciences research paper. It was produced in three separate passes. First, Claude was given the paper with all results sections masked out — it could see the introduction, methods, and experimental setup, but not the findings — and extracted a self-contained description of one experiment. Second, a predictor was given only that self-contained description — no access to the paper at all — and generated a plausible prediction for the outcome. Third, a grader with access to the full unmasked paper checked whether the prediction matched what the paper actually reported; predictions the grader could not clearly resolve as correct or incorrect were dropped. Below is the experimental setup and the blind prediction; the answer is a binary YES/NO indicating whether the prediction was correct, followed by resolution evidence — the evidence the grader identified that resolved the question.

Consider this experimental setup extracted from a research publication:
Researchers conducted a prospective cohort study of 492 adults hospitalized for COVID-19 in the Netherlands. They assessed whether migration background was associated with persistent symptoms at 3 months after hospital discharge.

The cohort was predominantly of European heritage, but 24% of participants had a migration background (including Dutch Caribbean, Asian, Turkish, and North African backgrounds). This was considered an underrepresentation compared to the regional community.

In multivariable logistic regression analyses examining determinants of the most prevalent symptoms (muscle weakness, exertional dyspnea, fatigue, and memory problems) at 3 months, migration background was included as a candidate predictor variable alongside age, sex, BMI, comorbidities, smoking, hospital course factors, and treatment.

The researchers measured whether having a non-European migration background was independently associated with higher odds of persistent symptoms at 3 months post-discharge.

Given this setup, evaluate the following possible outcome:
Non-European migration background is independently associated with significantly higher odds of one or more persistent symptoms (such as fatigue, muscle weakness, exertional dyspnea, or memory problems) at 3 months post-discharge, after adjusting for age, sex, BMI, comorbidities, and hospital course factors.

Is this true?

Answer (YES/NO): NO